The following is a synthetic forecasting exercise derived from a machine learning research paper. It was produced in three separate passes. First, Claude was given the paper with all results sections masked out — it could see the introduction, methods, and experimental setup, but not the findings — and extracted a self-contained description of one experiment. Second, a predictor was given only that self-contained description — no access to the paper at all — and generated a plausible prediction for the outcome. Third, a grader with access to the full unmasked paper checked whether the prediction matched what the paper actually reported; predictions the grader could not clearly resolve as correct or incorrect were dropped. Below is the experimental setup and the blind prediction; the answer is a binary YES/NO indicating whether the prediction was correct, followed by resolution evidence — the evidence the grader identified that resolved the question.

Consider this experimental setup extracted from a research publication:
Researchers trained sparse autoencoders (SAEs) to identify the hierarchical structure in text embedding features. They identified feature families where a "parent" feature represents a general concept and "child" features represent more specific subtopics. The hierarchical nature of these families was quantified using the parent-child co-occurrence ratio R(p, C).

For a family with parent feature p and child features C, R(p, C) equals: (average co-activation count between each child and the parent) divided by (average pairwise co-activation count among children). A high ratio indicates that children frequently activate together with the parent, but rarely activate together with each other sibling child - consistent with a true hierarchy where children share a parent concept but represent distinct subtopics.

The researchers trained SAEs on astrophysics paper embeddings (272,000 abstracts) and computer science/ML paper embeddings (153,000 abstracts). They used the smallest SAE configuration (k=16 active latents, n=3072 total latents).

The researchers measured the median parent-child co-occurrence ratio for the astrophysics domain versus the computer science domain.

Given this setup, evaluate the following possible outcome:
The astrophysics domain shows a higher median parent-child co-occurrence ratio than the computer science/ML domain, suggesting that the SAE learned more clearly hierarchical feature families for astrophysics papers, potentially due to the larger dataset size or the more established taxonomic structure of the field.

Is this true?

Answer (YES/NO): YES